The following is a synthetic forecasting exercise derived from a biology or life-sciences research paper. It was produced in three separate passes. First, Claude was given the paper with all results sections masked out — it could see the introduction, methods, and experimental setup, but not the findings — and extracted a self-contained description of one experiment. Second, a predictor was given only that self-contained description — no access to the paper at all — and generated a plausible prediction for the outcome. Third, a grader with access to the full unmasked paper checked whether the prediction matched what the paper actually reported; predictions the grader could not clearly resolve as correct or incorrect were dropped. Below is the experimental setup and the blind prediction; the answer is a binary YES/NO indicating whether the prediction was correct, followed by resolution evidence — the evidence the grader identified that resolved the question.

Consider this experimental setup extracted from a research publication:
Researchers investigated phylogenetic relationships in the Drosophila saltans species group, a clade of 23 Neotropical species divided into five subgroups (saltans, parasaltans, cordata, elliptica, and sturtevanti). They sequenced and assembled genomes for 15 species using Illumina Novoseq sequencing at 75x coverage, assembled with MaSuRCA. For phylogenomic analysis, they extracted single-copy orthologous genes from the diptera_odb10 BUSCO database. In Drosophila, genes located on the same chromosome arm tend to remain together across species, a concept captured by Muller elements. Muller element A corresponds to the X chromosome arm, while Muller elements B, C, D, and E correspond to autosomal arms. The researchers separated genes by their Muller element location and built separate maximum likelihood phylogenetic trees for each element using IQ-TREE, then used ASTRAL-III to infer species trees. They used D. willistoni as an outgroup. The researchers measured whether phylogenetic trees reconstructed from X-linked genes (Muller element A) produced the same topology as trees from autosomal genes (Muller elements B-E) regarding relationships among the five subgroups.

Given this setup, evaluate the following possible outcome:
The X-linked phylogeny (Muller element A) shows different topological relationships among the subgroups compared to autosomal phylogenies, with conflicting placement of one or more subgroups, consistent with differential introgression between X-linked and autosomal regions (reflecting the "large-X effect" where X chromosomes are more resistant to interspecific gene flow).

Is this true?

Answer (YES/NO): NO